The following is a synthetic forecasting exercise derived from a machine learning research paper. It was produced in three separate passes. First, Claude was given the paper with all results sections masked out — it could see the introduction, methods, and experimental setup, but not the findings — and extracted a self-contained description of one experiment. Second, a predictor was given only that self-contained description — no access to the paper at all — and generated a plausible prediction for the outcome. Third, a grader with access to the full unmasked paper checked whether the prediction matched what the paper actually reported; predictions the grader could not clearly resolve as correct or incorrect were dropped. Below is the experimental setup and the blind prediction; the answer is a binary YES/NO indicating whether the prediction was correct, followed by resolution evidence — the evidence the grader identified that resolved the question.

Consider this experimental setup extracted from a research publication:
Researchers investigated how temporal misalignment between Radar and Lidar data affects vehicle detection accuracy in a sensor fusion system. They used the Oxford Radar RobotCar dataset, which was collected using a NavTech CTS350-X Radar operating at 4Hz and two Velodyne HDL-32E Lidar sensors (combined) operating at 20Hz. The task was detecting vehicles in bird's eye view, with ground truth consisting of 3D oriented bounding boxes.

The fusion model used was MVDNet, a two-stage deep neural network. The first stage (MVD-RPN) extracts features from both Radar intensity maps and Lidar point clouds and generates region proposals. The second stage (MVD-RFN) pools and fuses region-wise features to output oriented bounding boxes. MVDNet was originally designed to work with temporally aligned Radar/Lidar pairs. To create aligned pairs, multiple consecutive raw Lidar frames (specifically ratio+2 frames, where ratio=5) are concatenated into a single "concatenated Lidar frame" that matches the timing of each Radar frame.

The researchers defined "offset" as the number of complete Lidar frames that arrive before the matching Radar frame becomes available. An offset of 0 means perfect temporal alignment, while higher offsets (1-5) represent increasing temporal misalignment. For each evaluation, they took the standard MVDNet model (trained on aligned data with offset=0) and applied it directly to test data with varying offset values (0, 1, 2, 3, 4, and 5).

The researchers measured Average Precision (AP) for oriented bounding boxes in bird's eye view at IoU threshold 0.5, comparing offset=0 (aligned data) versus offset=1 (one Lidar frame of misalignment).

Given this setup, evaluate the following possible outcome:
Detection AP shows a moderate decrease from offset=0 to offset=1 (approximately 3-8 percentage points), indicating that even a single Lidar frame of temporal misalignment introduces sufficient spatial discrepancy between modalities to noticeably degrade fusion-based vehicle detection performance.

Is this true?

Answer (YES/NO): NO